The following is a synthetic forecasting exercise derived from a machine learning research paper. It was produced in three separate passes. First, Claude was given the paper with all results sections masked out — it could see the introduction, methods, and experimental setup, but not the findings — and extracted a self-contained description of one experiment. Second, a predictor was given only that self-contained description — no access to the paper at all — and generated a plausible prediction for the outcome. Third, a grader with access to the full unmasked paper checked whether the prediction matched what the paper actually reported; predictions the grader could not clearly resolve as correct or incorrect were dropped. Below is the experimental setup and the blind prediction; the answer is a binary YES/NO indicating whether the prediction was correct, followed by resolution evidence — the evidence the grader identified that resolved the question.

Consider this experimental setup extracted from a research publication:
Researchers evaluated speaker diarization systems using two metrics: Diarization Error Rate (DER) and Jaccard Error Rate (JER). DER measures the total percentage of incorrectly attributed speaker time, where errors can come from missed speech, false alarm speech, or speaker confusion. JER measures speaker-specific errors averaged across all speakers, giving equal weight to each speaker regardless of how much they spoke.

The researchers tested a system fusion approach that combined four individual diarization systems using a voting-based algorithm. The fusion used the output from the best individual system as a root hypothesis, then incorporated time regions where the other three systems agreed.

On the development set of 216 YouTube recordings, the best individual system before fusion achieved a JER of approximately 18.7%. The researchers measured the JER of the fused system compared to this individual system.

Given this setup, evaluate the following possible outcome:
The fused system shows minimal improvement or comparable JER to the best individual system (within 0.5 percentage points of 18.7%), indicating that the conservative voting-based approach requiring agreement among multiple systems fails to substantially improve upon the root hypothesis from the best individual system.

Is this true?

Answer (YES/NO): YES